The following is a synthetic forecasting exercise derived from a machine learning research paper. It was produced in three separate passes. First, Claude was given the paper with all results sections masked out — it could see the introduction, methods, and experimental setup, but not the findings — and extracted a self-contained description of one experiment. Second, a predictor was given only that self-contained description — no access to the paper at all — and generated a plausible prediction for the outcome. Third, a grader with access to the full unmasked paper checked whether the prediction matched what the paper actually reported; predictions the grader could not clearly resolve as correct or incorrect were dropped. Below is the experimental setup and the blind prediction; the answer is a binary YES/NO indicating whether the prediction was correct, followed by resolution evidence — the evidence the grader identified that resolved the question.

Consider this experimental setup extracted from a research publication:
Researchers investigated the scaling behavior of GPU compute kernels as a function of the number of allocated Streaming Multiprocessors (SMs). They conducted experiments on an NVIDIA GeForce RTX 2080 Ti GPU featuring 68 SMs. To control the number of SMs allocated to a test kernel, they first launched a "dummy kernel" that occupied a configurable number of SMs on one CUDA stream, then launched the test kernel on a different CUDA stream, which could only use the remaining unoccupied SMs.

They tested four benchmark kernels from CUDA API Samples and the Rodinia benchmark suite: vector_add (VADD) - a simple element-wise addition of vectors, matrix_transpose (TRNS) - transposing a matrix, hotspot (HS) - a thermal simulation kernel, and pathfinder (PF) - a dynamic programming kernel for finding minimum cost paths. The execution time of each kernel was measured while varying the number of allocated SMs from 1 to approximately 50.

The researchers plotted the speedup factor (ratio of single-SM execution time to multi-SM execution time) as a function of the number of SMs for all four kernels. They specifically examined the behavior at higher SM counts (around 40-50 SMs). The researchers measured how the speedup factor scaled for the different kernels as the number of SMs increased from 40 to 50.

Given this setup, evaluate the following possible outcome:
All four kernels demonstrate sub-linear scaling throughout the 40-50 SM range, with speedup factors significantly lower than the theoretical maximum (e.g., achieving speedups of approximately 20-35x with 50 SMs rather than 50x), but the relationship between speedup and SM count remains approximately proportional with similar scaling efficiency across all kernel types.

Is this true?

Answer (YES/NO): NO